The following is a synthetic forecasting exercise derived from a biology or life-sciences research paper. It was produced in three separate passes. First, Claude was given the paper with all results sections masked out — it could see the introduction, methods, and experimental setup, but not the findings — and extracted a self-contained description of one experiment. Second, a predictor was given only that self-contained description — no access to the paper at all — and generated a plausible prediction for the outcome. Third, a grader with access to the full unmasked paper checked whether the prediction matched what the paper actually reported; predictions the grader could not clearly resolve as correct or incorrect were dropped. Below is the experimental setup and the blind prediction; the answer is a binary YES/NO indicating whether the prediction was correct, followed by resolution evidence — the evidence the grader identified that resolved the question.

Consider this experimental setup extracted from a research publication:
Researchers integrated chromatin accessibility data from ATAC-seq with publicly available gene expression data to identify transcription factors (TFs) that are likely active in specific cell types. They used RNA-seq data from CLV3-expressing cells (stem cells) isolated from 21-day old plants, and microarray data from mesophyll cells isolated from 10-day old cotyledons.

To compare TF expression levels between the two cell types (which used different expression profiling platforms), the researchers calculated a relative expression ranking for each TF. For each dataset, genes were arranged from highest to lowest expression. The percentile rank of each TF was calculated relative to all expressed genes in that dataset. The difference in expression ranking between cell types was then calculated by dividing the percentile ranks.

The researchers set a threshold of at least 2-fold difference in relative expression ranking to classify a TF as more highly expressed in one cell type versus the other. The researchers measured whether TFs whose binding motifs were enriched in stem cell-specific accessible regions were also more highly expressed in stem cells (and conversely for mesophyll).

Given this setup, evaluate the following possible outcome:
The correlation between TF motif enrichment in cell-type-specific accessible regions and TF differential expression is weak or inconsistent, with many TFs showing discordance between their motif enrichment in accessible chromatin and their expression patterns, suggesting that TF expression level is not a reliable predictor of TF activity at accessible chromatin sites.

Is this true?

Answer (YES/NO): YES